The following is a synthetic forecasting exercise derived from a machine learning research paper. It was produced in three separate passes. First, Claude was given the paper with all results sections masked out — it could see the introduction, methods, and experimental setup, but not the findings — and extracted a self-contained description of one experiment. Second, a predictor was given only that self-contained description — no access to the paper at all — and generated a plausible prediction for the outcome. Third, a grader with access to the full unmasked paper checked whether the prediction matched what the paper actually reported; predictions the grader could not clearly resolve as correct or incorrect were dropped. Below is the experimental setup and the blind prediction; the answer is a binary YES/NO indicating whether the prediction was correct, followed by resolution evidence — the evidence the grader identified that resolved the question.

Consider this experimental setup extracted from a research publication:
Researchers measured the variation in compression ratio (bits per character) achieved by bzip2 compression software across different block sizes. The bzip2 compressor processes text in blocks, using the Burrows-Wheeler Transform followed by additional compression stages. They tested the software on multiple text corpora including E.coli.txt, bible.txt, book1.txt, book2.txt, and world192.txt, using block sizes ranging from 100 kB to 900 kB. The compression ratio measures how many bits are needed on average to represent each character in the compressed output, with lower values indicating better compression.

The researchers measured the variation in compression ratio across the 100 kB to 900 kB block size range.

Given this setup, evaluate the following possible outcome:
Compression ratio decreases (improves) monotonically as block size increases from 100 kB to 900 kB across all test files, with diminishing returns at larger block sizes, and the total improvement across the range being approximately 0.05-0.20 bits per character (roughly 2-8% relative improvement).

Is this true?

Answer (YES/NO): NO